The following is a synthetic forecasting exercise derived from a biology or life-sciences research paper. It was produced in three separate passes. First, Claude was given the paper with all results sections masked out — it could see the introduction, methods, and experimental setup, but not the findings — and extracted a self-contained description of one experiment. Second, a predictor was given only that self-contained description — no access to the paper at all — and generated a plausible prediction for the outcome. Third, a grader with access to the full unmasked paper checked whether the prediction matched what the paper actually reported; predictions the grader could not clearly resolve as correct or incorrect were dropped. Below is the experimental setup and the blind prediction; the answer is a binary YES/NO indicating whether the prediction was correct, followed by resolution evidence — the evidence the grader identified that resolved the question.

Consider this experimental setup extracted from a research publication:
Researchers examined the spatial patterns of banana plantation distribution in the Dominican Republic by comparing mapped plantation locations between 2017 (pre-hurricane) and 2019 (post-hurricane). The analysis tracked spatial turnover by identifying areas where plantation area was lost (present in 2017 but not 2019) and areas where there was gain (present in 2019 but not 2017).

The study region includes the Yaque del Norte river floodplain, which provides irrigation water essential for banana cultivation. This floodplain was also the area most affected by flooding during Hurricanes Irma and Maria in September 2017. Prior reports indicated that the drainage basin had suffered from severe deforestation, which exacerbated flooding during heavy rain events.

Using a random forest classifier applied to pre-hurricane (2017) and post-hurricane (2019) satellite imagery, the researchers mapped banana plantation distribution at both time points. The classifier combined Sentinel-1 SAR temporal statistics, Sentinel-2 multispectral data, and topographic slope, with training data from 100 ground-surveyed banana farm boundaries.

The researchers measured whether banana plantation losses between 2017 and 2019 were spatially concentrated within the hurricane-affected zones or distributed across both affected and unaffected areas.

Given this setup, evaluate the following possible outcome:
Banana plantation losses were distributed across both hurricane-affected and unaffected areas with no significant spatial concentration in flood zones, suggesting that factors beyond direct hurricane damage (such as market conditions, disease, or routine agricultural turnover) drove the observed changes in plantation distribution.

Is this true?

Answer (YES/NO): YES